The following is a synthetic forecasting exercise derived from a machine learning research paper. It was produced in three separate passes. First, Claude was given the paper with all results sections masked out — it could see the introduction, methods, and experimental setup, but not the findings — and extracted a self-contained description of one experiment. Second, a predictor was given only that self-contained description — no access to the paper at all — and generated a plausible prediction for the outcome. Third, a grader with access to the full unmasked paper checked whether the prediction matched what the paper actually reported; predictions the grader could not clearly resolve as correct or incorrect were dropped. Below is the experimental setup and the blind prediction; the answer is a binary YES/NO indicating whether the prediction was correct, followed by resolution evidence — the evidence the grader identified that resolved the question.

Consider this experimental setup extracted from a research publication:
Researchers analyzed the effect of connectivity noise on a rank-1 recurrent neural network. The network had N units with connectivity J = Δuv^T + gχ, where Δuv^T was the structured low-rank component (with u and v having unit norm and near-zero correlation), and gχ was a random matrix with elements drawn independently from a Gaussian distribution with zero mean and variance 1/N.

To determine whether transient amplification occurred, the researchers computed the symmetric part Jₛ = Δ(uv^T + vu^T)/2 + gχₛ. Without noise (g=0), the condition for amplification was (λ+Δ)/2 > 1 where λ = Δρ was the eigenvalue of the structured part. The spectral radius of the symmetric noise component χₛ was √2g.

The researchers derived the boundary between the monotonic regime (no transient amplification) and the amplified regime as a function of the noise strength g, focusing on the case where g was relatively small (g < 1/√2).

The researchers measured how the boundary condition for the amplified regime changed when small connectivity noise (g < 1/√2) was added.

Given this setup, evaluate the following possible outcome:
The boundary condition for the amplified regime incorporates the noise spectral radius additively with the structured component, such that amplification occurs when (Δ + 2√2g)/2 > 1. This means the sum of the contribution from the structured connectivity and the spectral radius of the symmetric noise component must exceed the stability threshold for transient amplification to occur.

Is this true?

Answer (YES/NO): NO